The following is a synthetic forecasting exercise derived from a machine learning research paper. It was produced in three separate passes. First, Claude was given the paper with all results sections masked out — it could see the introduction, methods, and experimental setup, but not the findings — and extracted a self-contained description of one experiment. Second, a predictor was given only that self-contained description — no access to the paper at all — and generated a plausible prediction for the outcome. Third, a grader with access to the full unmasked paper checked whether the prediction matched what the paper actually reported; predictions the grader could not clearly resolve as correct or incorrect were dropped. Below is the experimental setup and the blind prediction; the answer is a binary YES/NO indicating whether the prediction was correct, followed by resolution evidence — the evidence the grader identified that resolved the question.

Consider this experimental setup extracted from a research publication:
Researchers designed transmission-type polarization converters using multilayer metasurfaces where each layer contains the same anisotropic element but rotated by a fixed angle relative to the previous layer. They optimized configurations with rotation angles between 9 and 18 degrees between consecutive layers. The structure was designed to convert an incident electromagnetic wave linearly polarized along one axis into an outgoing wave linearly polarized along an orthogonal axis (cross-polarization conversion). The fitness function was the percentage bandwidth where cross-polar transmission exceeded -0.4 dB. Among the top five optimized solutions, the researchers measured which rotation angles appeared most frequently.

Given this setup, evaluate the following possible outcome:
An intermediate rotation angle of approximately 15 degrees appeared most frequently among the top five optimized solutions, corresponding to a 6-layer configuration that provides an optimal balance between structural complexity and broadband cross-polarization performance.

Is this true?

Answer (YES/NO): NO